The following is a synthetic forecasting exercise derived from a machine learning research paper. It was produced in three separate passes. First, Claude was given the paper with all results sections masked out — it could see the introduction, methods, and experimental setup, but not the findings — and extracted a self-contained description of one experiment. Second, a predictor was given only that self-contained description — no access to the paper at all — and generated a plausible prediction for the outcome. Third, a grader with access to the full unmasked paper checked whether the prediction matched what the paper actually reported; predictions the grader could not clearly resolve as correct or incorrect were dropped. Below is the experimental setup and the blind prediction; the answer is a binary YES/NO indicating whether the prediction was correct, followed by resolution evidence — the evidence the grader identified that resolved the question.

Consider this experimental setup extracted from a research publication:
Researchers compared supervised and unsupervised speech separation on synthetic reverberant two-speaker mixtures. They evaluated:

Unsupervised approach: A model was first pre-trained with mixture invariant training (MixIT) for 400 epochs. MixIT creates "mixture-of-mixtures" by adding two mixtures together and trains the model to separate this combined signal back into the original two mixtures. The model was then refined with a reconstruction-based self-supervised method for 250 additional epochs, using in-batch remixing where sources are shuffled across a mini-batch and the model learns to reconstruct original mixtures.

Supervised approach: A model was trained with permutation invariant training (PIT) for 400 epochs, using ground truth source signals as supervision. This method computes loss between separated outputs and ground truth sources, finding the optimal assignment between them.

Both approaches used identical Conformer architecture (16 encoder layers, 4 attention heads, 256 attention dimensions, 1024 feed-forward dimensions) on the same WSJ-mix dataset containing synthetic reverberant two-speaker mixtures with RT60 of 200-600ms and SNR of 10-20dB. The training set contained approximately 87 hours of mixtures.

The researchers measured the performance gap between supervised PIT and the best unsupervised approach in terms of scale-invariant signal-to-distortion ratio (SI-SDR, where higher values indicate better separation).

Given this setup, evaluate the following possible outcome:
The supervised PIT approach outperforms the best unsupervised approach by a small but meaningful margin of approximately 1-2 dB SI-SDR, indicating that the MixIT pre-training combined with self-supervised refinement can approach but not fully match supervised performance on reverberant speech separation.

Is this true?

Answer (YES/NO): NO